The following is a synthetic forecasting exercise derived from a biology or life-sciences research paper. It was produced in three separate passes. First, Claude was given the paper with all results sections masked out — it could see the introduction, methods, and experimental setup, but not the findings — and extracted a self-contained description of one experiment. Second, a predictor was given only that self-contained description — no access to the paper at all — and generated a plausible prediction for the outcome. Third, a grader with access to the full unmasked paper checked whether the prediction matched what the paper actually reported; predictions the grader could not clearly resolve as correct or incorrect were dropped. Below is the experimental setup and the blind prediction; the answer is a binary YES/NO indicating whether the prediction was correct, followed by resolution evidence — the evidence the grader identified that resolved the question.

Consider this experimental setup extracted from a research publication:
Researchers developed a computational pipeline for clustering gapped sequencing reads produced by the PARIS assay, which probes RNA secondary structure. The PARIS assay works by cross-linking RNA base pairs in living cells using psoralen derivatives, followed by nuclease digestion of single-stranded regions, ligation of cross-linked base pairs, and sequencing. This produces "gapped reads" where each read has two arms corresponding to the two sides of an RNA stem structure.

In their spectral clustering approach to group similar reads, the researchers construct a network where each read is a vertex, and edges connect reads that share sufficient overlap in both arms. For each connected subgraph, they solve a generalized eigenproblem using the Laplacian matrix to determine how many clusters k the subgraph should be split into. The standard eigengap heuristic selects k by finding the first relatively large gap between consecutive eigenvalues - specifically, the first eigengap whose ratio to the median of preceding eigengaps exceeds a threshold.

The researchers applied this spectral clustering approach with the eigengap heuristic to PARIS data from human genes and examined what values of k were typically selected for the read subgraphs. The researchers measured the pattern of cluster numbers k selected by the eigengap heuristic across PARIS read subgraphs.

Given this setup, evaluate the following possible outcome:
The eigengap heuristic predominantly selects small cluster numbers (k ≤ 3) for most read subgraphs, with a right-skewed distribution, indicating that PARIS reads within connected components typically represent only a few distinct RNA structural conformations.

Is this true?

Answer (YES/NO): NO